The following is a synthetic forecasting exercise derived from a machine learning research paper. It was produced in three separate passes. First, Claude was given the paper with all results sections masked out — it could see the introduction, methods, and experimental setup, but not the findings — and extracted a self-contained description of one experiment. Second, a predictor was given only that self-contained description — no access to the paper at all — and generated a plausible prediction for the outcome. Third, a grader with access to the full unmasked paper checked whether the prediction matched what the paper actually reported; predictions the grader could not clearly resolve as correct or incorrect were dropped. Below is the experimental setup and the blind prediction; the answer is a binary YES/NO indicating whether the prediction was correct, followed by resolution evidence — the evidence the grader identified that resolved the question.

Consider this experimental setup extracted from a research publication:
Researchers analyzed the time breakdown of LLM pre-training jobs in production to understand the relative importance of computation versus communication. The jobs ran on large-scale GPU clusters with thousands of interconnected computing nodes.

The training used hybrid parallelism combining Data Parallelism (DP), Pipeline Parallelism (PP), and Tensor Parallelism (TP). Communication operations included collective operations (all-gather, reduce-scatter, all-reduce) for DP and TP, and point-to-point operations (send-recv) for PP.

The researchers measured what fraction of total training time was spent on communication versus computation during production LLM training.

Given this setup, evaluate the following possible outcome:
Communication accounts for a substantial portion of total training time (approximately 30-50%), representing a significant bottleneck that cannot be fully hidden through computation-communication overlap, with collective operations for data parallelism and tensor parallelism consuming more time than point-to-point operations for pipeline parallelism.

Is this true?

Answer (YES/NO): NO